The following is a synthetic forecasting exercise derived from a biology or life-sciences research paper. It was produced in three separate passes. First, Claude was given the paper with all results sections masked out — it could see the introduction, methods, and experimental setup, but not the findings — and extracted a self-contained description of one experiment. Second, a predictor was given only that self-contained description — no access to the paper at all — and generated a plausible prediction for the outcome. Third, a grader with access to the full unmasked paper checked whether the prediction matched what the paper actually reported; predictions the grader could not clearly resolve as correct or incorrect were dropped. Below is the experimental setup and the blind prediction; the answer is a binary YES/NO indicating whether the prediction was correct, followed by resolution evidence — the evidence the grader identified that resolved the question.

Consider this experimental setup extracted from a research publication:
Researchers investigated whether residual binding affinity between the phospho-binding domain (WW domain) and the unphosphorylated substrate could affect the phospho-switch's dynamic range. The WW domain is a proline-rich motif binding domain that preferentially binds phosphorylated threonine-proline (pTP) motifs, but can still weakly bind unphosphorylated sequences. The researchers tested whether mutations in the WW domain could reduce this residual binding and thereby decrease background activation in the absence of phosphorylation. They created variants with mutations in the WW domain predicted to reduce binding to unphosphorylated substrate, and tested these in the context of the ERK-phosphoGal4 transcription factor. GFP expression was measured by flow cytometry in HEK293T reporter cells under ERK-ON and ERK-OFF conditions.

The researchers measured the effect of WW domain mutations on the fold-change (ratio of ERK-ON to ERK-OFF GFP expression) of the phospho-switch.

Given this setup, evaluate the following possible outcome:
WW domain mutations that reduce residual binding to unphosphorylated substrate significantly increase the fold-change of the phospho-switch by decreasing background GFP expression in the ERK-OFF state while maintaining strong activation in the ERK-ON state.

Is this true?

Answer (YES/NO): YES